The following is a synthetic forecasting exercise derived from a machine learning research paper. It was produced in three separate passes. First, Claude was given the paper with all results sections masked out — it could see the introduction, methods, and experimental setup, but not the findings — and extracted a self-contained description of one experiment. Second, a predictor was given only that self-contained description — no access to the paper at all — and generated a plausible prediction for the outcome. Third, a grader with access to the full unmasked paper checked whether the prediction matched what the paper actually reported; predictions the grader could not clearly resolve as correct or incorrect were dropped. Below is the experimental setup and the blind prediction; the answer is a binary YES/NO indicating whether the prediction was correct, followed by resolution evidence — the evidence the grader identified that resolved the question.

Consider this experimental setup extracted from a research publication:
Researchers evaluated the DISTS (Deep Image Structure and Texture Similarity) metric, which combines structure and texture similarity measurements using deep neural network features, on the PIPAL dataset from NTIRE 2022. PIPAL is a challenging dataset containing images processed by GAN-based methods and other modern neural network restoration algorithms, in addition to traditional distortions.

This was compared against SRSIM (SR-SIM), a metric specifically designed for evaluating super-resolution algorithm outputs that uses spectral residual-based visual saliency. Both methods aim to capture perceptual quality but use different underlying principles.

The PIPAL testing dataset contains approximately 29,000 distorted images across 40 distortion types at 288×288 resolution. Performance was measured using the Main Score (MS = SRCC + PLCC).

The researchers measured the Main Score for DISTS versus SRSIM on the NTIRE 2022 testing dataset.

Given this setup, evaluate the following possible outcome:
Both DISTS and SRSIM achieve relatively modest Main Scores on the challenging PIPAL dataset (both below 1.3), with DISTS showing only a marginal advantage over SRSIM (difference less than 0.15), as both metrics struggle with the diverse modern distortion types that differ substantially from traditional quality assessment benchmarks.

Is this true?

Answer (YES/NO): NO